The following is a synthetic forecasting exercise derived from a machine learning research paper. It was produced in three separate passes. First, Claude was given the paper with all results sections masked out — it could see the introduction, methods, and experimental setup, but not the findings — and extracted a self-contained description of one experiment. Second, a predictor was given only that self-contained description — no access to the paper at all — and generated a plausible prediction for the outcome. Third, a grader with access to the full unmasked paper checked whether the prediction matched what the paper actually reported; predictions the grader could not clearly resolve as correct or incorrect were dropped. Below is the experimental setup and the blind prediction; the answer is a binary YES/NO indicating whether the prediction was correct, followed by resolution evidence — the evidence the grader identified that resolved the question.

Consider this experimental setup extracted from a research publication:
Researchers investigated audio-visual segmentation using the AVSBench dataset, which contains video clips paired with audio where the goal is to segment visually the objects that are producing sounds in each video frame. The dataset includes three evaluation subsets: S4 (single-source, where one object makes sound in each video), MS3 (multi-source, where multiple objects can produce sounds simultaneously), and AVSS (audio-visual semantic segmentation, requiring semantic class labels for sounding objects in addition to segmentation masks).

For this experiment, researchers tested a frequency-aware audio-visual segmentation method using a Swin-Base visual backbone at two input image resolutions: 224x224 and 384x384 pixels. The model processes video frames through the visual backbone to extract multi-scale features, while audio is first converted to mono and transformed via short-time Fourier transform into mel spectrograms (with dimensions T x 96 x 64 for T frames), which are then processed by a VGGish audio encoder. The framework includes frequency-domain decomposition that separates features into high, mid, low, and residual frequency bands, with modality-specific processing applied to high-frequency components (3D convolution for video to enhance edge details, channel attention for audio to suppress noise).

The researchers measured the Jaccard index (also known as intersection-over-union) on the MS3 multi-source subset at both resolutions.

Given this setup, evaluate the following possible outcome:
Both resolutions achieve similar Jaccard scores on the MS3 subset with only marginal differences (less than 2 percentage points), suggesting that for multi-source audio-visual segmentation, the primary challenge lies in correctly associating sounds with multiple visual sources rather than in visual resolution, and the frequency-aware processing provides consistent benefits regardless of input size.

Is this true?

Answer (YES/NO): NO